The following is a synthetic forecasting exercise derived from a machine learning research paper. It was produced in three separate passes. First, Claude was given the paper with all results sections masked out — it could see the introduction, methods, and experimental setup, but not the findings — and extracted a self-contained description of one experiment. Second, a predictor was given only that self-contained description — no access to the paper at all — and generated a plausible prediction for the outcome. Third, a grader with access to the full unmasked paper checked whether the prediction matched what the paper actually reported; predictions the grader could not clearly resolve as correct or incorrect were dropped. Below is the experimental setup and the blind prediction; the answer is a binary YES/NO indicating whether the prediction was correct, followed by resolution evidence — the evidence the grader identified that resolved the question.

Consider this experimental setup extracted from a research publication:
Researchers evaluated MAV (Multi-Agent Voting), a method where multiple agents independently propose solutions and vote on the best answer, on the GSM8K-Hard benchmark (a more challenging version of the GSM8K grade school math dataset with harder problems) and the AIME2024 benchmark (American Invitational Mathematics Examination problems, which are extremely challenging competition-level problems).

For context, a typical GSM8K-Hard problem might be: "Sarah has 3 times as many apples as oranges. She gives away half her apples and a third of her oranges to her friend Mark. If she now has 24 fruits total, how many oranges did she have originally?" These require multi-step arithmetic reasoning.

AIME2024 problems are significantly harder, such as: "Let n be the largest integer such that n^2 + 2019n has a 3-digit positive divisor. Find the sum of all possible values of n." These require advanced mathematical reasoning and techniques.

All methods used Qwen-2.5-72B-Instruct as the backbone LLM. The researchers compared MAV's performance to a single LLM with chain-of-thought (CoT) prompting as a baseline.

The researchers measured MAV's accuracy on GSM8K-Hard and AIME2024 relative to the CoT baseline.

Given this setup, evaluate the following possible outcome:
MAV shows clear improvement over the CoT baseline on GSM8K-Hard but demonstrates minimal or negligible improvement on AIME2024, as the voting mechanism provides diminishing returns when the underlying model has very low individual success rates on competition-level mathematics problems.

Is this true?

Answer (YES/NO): NO